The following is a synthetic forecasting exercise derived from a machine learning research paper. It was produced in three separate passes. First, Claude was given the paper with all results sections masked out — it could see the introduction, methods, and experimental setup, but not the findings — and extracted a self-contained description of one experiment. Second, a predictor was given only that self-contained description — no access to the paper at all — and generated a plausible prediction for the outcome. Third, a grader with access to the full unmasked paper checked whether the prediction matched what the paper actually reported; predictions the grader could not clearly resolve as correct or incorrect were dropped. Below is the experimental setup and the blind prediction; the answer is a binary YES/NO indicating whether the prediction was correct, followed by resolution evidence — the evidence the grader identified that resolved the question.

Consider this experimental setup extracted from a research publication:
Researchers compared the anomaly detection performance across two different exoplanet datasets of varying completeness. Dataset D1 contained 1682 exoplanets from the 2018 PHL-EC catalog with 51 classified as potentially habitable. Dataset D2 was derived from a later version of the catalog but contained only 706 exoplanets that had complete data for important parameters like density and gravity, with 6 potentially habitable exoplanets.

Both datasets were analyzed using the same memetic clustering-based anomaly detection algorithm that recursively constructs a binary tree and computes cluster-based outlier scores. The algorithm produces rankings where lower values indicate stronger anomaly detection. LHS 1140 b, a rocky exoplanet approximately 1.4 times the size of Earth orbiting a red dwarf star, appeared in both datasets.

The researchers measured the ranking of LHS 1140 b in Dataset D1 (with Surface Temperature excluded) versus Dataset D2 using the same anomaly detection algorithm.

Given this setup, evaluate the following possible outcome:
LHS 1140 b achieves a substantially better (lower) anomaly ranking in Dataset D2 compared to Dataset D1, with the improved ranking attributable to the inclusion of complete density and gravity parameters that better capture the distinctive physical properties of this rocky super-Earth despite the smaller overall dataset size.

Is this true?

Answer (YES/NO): NO